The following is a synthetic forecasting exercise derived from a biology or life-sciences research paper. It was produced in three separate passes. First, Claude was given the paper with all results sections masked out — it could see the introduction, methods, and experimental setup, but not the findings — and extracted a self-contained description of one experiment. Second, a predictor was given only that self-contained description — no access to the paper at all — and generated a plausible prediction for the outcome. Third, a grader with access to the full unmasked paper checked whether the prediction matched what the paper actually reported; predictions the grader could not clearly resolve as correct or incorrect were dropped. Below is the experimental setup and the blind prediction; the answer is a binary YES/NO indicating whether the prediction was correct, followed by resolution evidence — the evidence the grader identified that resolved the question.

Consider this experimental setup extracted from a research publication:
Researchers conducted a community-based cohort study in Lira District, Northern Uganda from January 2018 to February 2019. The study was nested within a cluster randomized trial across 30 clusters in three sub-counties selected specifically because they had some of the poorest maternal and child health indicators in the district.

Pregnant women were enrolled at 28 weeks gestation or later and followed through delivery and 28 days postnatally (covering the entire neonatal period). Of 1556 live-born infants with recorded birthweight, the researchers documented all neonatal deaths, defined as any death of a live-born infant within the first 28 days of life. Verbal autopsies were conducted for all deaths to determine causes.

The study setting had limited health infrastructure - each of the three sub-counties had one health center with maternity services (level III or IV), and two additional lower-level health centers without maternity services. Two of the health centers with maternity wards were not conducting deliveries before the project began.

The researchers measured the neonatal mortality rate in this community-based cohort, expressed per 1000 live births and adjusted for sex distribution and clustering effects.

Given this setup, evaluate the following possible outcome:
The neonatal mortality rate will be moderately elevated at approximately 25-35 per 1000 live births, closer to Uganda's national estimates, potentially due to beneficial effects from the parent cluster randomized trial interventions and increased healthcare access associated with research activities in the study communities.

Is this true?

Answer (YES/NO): YES